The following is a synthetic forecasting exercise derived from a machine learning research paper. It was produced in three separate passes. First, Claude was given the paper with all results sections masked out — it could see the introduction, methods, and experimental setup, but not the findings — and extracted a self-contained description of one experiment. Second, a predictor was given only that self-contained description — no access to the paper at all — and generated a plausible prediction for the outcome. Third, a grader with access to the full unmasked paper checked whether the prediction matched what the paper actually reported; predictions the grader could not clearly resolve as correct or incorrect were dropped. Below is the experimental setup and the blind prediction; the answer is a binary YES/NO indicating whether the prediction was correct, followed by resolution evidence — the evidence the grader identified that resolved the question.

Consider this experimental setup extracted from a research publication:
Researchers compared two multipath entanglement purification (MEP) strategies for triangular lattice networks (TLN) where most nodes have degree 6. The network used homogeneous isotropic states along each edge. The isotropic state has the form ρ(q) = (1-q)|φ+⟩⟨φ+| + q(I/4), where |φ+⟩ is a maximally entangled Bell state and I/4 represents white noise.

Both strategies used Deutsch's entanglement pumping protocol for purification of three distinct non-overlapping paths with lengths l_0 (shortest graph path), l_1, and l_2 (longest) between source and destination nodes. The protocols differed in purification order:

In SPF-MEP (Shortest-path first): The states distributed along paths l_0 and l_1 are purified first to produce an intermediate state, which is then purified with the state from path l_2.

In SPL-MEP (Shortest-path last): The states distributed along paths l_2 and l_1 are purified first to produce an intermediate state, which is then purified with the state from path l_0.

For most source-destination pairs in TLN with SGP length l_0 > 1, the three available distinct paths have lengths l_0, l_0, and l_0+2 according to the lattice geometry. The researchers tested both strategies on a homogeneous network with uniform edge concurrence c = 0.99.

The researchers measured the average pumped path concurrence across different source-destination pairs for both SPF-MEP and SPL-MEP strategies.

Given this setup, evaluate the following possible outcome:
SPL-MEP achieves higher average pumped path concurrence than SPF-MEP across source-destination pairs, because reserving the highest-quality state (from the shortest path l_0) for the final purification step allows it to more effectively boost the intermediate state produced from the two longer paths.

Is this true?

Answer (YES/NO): YES